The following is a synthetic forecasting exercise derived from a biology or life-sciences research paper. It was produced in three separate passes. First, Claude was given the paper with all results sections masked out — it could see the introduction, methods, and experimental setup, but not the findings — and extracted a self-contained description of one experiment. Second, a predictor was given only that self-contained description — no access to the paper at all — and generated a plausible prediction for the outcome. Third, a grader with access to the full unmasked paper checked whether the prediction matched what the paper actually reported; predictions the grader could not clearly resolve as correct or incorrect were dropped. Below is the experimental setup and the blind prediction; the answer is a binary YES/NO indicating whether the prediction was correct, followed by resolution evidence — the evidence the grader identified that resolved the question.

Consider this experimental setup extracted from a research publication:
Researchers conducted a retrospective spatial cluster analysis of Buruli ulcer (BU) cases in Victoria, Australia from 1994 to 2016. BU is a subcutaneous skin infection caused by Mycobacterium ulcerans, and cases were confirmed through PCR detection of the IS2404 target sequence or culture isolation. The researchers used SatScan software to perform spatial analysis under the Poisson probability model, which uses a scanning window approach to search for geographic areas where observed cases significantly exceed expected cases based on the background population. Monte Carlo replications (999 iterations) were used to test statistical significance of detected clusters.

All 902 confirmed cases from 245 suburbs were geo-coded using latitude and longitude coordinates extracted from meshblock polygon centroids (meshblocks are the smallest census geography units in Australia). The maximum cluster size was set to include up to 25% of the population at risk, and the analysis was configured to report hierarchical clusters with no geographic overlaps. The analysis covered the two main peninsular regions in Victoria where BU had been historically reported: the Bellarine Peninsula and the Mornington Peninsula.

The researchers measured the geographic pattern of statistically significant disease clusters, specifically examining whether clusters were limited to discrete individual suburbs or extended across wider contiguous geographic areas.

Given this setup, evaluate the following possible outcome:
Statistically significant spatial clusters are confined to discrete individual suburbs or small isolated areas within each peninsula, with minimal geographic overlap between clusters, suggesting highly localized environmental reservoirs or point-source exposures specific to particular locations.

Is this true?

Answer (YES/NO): NO